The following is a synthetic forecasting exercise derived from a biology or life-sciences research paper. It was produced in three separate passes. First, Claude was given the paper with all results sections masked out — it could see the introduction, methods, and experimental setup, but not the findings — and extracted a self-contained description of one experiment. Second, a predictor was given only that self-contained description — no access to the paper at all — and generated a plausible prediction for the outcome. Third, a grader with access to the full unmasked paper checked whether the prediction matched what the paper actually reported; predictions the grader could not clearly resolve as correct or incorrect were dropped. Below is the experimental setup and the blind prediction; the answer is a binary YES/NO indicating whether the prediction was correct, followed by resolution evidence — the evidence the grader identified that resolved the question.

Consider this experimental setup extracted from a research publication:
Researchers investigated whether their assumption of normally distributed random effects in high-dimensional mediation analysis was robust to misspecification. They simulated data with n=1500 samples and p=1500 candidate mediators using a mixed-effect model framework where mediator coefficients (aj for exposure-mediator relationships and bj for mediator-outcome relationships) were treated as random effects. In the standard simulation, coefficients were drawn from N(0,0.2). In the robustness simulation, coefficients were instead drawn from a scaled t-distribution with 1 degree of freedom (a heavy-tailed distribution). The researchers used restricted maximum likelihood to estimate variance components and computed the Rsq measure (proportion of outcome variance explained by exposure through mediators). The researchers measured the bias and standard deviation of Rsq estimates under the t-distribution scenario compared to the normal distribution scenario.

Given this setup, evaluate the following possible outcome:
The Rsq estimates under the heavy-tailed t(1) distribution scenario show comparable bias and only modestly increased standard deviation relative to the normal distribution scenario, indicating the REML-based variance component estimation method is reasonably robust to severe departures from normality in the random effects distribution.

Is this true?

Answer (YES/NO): YES